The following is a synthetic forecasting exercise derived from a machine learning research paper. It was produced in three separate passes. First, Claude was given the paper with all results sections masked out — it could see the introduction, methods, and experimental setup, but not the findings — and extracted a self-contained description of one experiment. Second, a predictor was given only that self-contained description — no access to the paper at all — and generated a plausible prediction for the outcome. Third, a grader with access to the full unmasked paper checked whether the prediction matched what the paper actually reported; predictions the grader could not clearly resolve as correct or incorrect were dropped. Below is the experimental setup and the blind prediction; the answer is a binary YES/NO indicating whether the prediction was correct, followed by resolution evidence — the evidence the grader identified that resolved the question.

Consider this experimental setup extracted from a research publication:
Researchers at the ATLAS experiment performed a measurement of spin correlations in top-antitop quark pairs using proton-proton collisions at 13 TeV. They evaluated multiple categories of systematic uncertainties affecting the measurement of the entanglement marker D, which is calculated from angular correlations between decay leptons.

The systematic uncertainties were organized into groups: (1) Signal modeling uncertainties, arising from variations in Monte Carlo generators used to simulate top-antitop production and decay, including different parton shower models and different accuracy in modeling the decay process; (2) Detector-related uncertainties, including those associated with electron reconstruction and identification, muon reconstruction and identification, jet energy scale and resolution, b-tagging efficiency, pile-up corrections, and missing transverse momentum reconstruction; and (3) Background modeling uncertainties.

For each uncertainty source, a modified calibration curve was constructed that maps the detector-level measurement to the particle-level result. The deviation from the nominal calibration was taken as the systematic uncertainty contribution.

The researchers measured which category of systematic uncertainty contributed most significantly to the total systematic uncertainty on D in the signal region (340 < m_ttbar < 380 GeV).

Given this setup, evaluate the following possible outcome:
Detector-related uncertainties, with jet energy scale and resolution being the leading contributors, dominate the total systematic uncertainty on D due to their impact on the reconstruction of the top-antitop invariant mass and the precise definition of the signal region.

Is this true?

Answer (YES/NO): NO